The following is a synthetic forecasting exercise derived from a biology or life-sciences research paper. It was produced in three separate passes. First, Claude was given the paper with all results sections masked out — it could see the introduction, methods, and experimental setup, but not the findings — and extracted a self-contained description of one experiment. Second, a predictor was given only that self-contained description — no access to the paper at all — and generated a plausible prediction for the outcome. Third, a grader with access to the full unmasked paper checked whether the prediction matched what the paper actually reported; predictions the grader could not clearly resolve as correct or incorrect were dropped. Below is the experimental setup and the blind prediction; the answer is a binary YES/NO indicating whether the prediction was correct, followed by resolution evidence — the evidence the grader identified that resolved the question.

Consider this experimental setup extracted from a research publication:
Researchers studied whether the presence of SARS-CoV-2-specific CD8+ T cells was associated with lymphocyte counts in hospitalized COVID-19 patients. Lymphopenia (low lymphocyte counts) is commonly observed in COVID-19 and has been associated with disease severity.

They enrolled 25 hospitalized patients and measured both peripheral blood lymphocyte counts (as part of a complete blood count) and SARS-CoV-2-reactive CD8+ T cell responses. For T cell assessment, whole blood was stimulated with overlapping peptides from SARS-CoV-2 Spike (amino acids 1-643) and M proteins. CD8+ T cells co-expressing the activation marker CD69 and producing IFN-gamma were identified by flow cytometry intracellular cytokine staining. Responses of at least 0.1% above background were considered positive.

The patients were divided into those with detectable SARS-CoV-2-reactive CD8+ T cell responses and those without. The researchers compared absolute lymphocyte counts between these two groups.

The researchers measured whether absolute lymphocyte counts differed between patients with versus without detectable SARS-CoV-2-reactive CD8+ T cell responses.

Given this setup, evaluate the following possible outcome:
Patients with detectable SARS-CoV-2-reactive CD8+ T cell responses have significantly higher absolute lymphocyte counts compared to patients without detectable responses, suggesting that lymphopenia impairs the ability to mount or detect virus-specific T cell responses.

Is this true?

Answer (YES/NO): NO